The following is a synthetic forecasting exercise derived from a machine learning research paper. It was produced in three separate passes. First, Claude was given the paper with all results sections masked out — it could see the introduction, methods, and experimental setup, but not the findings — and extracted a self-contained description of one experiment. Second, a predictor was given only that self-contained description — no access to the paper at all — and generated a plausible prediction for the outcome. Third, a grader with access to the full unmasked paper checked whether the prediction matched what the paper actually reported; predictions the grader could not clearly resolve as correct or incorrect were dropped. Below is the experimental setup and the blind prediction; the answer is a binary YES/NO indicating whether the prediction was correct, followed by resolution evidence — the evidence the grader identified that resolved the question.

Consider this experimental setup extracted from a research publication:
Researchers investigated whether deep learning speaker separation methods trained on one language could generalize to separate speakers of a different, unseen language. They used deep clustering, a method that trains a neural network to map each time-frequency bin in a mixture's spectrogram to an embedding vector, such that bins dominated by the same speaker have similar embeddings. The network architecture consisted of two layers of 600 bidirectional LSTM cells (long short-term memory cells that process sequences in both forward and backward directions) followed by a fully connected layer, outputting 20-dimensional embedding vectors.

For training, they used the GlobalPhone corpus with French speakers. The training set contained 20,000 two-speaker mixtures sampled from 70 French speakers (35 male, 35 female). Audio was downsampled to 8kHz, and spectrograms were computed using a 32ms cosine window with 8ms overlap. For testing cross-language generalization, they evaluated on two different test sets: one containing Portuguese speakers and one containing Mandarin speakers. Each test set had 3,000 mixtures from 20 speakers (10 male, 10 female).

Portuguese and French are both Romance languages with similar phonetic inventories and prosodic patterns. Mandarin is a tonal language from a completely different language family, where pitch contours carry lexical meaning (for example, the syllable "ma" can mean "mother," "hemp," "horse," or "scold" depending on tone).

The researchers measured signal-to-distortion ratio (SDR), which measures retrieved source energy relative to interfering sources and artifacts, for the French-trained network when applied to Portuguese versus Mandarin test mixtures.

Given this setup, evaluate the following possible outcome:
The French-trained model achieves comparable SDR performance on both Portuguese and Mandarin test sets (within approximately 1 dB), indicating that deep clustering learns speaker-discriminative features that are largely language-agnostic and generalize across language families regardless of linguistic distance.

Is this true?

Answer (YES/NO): NO